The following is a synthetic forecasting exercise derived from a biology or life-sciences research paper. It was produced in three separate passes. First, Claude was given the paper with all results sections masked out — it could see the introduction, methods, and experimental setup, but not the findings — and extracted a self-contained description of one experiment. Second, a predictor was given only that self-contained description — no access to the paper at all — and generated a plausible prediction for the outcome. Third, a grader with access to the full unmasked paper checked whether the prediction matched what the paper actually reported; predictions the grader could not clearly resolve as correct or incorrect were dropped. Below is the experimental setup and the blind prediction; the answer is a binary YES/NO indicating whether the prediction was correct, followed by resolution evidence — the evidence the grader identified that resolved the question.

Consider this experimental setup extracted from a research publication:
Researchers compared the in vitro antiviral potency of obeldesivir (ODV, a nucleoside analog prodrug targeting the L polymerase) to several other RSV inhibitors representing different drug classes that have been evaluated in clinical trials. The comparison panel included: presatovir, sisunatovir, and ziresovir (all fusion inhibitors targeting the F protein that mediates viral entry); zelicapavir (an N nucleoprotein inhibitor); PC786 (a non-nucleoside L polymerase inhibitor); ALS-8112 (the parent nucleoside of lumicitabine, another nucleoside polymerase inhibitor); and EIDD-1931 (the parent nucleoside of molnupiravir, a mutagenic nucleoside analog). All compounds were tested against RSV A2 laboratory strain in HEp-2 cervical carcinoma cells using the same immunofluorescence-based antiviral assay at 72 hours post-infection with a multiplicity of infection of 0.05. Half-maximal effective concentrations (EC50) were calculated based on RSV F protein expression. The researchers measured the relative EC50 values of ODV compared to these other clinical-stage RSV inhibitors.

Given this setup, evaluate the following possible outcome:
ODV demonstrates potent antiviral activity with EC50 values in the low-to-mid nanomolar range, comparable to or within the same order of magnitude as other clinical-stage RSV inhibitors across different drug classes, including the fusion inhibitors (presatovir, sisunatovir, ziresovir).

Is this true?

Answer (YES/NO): NO